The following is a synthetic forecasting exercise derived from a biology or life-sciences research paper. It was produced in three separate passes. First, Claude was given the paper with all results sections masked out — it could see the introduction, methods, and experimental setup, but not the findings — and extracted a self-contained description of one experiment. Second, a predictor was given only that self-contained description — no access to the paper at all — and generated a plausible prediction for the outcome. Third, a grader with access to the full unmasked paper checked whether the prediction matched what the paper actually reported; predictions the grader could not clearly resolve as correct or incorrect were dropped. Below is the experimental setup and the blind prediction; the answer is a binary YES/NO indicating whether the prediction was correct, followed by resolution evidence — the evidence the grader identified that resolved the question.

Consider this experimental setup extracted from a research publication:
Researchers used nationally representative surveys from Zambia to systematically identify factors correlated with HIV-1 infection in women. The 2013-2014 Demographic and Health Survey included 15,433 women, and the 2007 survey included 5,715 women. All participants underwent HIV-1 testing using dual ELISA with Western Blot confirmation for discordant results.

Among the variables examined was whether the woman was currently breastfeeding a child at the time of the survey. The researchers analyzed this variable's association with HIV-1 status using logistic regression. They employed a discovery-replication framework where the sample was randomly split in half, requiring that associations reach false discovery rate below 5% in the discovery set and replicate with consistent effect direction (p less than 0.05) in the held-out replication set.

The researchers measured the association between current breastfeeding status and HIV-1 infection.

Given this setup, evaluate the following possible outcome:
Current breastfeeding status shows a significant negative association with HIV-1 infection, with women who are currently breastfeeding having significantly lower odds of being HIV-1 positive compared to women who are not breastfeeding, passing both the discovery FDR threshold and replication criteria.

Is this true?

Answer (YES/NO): YES